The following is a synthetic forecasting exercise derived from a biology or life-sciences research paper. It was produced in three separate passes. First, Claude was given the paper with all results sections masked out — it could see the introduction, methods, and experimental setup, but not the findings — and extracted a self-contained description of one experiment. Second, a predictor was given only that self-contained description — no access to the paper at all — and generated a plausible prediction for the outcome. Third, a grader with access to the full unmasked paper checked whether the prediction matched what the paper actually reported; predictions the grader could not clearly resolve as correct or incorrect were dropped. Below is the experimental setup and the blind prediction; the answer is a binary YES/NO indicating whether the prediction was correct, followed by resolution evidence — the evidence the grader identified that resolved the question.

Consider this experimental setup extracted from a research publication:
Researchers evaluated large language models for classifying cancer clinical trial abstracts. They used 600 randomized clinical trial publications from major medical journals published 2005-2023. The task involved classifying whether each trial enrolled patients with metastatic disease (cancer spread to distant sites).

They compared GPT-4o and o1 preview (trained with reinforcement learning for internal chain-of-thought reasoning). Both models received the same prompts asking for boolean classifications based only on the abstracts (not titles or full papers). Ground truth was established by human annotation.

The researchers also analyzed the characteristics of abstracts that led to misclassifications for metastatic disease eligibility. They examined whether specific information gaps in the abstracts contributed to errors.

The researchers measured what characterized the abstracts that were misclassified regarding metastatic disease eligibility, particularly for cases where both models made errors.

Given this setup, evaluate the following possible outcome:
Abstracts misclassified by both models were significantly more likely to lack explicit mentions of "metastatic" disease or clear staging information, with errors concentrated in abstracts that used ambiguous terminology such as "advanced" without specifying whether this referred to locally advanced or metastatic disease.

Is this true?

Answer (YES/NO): NO